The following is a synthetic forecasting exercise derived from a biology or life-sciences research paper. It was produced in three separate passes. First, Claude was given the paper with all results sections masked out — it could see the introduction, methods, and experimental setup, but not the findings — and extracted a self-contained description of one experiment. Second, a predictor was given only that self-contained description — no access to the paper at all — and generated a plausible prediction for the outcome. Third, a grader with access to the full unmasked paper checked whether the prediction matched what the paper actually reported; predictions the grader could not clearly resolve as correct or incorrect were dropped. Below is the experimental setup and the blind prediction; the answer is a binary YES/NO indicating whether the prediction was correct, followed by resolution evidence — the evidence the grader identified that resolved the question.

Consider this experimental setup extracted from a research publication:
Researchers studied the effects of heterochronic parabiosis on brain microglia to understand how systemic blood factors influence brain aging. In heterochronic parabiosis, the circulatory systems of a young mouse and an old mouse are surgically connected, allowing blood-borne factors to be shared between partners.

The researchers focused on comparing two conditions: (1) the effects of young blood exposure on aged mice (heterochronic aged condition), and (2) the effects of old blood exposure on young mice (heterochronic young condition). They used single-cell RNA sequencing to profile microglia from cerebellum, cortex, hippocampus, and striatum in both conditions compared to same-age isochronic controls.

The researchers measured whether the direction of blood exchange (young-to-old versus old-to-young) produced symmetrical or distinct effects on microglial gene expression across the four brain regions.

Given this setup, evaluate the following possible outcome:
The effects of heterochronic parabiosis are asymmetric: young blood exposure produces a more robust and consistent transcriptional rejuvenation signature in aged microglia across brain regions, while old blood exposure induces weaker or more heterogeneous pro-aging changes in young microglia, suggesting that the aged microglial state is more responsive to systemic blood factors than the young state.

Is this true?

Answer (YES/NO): YES